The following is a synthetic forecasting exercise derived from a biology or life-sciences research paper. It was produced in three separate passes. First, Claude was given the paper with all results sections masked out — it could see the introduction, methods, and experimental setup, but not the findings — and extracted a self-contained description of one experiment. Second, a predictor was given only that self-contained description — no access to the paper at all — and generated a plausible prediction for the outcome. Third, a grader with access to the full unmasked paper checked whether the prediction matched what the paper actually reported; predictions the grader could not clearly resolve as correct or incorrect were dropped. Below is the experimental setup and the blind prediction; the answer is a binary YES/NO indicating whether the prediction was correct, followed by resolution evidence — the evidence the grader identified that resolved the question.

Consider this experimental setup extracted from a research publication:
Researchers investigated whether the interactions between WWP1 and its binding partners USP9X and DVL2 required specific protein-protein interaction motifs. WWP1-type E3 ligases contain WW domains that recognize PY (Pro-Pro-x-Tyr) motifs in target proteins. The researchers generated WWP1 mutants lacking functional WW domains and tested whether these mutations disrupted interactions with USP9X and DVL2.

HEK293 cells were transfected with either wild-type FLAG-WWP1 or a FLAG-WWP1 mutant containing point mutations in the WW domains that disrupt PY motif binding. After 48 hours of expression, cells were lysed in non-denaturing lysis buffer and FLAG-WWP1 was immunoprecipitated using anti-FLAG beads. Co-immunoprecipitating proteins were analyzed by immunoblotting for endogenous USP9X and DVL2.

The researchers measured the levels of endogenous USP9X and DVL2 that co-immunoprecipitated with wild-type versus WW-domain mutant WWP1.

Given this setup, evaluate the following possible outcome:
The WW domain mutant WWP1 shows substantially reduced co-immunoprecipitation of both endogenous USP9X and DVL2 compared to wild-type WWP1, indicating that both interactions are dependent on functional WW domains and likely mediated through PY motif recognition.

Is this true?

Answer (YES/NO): NO